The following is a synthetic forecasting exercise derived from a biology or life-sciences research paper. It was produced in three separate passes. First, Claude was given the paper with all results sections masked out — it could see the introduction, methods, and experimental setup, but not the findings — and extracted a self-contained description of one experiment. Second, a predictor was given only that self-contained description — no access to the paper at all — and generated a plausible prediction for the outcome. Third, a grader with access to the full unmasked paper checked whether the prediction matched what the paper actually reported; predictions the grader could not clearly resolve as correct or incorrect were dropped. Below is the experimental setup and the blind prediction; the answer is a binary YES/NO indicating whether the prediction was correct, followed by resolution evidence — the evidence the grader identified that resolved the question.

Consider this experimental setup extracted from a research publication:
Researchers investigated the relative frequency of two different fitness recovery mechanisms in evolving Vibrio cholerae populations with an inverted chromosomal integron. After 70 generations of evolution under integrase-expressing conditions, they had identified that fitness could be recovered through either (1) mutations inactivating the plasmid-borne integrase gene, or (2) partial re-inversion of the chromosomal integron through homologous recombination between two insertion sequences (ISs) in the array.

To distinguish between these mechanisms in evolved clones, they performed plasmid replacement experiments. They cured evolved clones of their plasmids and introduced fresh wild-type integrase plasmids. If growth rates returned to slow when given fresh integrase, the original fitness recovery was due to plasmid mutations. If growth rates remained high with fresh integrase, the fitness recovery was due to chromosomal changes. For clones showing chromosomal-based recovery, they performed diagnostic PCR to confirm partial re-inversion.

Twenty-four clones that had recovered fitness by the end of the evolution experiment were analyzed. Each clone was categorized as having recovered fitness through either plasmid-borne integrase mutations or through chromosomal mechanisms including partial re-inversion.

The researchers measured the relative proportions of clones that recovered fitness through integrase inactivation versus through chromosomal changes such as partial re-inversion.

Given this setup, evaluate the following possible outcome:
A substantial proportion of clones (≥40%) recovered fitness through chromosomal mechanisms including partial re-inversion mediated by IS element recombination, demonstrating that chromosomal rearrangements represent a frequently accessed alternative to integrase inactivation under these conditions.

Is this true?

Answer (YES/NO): NO